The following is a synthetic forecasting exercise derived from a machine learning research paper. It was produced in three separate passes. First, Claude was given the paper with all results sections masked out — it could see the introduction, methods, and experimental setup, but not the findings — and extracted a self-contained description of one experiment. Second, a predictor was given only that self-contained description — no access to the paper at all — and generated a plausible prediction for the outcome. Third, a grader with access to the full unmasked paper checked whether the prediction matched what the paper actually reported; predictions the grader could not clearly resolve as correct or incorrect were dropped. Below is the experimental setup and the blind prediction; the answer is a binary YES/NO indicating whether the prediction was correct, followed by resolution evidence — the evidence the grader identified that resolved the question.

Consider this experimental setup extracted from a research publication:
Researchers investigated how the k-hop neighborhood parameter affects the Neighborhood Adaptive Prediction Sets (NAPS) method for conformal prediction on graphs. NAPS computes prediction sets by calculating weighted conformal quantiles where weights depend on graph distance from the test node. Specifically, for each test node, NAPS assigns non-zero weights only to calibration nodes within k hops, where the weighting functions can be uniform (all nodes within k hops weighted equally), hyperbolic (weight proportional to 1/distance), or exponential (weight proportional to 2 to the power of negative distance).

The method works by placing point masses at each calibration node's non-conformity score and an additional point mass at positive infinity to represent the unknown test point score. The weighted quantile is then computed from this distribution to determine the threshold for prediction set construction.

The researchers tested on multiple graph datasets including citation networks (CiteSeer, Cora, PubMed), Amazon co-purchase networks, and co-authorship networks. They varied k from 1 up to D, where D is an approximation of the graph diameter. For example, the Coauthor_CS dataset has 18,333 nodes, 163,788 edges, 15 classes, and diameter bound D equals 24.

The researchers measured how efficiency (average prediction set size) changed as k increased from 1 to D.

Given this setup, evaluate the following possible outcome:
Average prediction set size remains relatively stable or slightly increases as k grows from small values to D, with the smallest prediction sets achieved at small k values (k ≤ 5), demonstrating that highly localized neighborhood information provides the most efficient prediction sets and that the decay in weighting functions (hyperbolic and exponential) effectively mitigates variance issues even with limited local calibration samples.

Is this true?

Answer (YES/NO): NO